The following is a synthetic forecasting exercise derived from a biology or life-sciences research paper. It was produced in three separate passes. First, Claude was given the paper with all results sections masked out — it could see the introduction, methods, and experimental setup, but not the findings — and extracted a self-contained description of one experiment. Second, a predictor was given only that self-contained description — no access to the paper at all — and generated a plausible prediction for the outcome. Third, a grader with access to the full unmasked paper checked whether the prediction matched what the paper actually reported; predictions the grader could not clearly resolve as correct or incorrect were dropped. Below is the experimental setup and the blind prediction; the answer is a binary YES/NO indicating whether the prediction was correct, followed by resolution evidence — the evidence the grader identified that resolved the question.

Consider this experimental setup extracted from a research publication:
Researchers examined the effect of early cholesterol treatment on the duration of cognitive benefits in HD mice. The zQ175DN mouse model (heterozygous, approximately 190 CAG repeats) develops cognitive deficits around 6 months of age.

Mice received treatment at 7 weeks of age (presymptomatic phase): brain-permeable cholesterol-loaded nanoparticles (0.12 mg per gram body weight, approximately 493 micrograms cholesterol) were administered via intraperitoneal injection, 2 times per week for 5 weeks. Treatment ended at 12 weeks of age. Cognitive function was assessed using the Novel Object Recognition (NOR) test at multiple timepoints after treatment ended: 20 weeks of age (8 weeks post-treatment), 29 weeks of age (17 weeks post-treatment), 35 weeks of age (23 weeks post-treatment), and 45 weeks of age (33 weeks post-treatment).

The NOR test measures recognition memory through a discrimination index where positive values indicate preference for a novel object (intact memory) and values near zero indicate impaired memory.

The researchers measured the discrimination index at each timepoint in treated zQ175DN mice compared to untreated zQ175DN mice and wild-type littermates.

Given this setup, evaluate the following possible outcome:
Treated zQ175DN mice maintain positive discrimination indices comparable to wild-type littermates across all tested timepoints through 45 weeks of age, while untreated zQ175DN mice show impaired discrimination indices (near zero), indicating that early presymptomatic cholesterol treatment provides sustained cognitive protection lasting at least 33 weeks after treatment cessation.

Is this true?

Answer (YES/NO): NO